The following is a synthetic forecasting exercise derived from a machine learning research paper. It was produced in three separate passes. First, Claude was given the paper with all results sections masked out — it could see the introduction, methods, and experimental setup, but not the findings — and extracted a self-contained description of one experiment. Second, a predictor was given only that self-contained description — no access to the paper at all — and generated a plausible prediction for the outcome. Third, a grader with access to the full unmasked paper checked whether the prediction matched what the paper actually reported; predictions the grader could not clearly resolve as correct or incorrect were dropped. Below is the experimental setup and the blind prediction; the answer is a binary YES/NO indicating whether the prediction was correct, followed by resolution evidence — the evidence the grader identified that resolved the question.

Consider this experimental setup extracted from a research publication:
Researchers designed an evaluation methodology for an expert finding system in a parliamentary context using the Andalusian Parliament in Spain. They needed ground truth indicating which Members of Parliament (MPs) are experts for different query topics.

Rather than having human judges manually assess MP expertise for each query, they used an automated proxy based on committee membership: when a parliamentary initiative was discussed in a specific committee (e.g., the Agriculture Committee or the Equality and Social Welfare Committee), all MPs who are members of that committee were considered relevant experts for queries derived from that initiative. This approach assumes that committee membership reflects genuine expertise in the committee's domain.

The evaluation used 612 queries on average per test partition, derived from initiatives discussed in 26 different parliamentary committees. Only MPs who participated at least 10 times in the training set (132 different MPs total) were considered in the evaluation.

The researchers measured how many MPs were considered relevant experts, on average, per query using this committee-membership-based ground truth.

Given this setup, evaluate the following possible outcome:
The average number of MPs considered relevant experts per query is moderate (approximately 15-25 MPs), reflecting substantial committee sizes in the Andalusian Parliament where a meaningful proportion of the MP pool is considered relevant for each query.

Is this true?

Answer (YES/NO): YES